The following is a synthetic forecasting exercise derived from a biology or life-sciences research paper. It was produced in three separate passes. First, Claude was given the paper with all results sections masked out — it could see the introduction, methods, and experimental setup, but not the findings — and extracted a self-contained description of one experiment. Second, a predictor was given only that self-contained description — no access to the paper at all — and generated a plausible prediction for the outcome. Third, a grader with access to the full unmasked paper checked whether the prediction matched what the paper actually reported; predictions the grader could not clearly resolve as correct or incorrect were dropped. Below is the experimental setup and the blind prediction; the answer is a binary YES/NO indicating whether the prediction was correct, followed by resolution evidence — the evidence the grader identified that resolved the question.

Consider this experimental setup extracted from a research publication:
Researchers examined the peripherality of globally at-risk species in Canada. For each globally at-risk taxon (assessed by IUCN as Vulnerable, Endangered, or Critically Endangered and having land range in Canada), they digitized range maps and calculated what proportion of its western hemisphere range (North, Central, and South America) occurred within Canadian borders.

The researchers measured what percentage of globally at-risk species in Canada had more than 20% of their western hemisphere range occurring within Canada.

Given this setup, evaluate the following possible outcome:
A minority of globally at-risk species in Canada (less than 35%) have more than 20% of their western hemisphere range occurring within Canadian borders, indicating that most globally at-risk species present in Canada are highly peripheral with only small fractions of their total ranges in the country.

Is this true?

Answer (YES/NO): NO